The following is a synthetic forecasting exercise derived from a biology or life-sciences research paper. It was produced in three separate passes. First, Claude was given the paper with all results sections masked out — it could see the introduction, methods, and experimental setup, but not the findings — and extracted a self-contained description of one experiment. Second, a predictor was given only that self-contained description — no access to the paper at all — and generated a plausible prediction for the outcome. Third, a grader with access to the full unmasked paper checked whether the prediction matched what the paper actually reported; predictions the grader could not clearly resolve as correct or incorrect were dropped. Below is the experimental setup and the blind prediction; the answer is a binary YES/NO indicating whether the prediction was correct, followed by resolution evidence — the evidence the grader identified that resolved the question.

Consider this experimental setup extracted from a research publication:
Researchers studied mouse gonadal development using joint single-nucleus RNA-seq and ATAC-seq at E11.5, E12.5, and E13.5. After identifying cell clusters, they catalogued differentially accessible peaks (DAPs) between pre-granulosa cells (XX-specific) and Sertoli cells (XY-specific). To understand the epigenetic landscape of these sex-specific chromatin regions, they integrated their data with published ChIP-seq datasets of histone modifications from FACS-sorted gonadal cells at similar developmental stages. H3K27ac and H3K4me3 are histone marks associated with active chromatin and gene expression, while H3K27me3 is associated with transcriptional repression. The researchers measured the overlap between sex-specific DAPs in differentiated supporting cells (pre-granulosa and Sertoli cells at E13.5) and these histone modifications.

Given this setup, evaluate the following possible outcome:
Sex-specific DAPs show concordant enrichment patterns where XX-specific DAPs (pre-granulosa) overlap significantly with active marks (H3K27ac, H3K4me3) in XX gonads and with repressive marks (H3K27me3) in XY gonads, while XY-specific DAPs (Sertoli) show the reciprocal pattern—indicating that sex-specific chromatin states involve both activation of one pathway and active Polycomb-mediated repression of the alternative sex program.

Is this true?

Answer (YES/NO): NO